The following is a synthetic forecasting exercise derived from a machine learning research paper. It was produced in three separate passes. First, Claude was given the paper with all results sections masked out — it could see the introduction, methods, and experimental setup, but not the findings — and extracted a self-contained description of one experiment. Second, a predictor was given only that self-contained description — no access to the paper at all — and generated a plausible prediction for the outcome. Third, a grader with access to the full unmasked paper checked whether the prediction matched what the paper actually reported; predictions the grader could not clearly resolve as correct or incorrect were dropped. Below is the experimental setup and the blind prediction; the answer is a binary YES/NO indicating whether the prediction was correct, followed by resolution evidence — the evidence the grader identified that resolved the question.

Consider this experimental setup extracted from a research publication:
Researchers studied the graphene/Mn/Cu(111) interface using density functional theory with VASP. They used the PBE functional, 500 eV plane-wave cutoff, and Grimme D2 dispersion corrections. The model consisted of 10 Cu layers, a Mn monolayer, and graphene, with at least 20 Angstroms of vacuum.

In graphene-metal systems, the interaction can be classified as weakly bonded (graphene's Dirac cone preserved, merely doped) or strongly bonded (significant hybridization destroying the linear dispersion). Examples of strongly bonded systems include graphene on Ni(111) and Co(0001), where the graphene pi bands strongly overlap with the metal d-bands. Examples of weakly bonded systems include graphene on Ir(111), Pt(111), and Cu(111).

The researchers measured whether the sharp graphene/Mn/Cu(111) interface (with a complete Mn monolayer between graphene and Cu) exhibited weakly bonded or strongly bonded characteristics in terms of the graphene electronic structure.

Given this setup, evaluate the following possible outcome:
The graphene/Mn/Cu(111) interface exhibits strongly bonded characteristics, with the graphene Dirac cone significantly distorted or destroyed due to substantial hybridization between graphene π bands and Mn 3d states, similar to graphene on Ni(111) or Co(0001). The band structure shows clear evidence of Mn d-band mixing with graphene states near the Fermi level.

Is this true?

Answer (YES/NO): YES